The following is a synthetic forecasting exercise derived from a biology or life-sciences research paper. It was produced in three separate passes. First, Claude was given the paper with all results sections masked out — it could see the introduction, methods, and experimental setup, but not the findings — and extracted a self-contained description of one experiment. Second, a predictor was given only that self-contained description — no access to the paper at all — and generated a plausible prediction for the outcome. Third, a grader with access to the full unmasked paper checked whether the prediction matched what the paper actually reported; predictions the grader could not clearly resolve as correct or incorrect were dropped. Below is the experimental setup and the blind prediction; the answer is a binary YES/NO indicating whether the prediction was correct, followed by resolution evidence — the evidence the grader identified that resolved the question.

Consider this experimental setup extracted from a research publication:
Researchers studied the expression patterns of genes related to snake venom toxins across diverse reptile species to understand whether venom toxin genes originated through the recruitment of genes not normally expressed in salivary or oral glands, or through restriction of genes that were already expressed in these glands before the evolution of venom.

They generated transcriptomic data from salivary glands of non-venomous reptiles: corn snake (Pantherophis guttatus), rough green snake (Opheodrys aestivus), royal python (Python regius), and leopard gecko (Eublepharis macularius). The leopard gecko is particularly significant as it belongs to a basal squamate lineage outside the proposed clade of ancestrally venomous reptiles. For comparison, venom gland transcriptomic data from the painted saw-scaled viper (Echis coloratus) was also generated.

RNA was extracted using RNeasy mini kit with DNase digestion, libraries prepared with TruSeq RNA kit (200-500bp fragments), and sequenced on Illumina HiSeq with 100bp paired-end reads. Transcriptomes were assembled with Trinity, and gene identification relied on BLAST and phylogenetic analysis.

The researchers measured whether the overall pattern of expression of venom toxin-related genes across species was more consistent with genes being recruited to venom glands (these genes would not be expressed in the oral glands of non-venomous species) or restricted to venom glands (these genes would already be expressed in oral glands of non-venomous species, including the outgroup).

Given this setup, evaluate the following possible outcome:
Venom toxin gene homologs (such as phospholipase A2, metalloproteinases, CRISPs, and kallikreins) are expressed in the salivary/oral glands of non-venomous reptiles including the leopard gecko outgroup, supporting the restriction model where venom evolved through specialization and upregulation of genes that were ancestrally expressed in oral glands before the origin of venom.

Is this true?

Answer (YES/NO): YES